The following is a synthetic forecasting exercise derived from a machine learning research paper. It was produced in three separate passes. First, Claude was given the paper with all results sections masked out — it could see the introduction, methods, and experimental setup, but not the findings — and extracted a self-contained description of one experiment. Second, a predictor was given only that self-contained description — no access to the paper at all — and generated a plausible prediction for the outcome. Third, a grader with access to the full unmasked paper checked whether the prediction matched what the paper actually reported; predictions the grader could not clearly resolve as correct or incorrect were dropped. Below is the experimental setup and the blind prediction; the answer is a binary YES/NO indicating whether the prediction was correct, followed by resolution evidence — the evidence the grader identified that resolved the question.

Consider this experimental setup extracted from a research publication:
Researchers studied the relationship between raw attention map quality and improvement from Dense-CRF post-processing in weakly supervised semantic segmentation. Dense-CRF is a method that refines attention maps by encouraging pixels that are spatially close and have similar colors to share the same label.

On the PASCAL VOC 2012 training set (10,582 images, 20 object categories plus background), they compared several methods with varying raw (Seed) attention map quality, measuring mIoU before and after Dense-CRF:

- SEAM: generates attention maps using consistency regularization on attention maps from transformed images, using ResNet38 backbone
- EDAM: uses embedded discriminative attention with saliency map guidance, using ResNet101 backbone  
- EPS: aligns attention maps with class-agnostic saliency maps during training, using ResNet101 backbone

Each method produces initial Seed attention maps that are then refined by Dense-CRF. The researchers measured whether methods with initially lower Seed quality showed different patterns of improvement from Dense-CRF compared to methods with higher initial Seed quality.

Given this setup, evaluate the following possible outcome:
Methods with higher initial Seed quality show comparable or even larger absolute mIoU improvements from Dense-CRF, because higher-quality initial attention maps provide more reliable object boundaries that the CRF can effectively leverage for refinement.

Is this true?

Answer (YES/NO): NO